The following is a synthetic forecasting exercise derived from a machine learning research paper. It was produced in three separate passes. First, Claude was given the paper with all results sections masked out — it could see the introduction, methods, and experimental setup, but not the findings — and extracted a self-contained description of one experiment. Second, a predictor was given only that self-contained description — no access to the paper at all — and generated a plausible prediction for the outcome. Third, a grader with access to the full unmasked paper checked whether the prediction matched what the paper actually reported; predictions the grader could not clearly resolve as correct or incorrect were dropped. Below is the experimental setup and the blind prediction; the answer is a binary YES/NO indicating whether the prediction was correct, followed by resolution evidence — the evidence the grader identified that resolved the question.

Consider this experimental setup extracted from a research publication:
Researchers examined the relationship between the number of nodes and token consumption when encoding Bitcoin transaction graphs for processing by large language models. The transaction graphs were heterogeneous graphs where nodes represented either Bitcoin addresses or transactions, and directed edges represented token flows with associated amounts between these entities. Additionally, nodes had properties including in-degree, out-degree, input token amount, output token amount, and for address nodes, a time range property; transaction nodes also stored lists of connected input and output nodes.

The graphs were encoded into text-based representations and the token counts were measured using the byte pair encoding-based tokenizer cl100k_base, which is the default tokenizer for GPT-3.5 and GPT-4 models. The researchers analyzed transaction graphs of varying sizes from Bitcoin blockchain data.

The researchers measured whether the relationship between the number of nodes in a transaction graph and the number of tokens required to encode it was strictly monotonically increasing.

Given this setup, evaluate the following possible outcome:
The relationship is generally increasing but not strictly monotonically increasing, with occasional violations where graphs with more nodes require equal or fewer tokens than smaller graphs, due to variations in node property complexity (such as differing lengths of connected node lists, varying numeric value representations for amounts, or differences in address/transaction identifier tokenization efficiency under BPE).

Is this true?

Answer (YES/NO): YES